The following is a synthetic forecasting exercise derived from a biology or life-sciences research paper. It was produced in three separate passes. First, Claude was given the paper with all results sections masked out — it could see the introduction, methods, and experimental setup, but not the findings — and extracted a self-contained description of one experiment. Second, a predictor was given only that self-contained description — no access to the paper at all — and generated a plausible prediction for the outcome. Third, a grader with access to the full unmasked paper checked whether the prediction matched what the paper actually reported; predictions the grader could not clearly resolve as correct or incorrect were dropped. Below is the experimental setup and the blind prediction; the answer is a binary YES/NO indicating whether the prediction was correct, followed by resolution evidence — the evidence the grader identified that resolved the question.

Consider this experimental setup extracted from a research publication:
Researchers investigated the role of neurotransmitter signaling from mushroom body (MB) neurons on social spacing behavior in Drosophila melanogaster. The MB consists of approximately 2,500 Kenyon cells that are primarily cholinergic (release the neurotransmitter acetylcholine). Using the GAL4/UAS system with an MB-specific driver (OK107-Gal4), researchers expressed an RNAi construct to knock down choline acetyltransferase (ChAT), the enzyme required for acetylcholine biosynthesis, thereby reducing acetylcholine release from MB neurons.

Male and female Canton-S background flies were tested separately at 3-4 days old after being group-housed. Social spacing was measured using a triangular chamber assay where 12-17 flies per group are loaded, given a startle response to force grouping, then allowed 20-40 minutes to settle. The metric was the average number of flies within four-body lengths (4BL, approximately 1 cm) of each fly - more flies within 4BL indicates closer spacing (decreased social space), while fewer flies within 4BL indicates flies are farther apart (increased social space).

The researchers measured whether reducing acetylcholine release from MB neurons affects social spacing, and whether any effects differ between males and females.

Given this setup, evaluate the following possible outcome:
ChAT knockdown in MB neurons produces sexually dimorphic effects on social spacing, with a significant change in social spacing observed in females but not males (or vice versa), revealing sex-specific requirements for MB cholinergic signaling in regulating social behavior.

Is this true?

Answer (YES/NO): NO